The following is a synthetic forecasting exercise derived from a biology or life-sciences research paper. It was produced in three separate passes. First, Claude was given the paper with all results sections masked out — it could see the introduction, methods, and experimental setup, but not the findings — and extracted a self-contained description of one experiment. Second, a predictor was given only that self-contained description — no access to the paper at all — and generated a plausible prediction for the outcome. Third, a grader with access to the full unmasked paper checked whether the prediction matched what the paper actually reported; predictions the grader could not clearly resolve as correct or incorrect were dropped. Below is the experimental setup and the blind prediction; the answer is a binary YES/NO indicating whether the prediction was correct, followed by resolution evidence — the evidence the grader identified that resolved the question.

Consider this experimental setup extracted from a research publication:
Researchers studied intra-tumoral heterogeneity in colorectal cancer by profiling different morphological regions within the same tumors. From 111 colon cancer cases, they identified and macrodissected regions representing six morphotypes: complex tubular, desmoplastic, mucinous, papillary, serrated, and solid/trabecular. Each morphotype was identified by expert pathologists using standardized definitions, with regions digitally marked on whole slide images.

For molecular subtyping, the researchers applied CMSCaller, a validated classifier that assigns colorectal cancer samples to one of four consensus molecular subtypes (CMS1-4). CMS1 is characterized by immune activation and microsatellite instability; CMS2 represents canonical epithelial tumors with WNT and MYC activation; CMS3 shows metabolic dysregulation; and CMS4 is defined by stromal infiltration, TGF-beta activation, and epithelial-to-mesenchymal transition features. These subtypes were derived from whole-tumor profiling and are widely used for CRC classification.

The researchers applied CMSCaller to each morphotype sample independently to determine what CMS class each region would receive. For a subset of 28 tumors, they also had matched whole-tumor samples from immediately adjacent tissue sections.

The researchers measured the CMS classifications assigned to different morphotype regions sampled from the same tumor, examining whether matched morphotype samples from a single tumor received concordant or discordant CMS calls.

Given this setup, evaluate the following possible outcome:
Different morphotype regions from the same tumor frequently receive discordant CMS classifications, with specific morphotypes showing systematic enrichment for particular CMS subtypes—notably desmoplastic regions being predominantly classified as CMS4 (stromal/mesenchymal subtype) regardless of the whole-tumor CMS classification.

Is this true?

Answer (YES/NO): YES